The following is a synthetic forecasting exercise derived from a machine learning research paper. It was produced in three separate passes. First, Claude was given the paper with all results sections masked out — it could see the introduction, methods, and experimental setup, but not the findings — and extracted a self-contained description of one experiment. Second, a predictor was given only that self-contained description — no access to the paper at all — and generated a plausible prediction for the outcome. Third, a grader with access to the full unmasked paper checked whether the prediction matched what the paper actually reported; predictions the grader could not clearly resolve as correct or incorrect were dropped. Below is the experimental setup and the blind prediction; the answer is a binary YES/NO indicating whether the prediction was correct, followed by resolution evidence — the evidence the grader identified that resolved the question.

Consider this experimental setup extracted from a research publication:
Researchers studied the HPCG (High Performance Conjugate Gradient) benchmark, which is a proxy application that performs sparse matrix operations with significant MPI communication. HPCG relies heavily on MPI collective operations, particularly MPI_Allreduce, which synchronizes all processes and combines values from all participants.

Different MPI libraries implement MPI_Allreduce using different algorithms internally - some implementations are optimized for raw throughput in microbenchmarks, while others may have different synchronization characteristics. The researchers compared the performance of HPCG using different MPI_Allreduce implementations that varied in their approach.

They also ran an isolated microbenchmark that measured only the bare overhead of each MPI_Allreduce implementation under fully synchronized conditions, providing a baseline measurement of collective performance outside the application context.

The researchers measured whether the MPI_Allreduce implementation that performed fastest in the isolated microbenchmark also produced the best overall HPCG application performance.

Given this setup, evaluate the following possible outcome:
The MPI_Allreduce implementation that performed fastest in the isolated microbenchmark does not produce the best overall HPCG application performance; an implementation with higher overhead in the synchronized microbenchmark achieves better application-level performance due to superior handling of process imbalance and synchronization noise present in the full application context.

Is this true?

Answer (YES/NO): YES